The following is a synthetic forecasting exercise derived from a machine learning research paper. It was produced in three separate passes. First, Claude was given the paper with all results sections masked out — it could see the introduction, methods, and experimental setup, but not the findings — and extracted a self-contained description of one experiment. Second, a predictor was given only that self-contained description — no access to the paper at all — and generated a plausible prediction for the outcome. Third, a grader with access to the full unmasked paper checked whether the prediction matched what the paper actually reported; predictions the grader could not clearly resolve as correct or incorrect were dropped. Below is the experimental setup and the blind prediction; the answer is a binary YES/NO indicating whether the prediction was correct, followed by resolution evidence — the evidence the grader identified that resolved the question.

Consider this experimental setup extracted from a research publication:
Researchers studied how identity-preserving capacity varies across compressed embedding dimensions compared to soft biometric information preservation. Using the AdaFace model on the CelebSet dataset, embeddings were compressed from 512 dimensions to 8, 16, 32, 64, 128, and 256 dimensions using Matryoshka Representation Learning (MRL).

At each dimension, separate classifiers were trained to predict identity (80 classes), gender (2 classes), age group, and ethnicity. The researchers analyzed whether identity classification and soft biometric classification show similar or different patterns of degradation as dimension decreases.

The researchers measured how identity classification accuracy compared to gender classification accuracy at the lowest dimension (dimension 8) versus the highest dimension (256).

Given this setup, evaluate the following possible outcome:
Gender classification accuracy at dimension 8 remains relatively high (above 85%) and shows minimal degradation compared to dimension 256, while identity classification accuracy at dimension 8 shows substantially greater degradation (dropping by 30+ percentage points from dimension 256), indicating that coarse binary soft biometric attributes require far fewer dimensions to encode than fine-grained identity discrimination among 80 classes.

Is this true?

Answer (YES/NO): NO